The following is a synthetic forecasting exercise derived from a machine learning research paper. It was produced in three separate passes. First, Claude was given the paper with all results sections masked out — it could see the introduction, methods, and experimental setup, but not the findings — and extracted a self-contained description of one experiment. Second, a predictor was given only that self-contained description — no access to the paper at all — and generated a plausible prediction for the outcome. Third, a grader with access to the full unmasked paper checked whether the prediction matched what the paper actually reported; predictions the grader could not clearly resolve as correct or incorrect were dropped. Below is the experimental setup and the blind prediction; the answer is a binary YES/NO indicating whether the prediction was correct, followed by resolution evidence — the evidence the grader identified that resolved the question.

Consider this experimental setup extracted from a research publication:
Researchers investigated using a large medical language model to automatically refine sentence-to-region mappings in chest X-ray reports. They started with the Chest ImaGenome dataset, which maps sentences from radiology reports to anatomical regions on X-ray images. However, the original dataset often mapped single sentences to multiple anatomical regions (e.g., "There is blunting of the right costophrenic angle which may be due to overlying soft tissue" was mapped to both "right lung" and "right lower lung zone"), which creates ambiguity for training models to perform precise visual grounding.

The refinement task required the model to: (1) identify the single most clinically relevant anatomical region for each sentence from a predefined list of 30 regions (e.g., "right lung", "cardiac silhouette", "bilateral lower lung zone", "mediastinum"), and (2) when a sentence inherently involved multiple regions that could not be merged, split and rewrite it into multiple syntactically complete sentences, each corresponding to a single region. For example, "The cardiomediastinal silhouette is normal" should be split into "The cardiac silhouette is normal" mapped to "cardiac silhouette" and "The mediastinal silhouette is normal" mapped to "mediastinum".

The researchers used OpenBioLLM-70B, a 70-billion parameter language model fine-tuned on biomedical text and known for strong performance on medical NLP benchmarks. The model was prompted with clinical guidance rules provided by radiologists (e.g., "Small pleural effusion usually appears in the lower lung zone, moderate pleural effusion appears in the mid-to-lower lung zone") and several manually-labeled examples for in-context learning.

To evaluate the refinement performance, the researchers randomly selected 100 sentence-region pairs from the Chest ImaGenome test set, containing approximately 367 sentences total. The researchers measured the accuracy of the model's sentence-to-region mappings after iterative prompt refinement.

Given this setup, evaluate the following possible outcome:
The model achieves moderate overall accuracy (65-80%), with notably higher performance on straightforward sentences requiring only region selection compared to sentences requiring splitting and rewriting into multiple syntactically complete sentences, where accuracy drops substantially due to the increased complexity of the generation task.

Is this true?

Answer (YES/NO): NO